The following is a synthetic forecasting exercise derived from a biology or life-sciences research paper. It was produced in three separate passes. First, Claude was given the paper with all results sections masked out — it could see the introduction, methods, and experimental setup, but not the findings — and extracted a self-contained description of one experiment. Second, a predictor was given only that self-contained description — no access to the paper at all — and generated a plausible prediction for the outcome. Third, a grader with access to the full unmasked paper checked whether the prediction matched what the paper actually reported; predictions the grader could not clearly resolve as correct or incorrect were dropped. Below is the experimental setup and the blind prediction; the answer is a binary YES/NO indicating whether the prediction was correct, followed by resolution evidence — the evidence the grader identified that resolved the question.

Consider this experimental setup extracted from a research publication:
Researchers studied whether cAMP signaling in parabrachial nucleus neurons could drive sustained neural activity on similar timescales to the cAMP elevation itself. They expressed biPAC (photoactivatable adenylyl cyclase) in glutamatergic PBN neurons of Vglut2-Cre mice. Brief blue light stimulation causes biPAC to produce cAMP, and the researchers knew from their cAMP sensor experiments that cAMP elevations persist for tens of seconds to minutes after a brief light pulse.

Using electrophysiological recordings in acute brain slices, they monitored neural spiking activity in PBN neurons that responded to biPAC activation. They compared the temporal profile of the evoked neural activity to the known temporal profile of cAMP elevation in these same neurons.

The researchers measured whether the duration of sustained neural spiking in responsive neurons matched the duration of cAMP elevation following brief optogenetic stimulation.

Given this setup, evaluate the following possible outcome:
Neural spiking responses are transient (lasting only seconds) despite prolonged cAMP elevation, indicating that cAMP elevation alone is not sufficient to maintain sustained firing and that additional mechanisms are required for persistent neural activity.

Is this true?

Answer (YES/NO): NO